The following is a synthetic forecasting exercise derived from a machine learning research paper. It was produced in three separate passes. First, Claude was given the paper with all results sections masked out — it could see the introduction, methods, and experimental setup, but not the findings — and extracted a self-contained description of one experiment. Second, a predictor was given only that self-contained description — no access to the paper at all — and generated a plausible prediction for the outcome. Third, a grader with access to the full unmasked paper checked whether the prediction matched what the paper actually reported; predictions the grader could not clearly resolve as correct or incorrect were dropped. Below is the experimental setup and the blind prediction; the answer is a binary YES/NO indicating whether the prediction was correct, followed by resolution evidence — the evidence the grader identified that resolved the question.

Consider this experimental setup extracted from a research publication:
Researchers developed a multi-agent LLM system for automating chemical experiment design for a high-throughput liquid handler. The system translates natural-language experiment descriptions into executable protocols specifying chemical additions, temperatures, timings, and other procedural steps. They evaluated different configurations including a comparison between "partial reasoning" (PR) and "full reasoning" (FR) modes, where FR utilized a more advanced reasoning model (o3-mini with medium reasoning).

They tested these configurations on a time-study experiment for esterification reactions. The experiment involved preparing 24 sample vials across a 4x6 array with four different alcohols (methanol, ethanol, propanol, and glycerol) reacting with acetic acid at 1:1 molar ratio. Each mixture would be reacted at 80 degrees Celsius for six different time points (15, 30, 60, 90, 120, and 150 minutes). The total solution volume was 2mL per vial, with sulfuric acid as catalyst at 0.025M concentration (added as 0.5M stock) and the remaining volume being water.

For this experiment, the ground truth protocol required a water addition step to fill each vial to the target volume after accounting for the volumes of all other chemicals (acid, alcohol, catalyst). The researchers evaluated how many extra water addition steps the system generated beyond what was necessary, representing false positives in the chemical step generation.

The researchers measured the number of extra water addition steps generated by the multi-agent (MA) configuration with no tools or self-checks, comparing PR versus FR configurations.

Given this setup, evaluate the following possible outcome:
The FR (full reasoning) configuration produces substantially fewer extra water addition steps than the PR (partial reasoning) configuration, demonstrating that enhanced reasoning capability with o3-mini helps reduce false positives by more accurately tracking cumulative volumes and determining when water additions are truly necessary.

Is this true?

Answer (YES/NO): NO